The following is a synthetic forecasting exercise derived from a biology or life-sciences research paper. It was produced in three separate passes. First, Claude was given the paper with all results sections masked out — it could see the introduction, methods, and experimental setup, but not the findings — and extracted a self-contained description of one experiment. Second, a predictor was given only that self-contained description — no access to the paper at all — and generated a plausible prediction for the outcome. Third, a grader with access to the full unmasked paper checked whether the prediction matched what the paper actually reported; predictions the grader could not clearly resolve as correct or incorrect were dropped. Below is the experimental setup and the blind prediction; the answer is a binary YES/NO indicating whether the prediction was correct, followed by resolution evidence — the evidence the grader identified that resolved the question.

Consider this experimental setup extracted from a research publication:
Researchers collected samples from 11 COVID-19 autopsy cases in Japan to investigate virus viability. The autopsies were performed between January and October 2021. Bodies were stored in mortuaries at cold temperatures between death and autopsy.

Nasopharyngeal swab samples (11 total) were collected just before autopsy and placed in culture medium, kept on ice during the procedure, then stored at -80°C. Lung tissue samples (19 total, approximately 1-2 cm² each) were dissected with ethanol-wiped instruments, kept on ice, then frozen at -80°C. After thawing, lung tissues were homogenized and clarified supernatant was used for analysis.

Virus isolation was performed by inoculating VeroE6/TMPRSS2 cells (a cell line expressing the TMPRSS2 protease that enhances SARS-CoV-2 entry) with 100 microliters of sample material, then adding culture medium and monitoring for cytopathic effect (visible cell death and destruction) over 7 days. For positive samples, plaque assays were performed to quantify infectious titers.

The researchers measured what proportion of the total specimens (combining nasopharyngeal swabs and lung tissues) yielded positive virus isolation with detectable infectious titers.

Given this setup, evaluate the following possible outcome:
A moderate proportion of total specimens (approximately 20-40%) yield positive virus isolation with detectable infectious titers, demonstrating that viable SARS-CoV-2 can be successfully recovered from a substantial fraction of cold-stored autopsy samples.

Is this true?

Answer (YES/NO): NO